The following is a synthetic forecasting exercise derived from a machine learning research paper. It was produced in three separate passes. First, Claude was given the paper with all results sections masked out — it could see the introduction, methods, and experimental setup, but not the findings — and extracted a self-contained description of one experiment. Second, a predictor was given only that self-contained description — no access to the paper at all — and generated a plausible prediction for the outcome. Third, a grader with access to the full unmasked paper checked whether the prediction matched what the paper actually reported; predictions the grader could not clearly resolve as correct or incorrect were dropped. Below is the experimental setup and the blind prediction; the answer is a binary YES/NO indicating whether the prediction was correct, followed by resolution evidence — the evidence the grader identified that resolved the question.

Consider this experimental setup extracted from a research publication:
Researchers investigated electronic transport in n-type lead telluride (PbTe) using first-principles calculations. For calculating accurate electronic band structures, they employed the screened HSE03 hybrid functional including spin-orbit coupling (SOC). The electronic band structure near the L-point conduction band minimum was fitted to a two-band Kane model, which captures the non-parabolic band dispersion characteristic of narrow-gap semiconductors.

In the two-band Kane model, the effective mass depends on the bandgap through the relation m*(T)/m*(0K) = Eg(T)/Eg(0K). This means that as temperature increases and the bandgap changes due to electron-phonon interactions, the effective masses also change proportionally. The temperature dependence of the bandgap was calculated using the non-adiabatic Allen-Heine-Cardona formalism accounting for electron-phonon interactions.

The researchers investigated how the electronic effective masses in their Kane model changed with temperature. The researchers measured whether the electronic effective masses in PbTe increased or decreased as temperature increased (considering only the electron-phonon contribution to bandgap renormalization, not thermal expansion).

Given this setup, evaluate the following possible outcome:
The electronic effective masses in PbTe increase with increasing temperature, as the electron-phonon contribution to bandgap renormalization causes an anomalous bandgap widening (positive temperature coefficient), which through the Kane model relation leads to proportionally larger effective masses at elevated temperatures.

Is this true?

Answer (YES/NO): YES